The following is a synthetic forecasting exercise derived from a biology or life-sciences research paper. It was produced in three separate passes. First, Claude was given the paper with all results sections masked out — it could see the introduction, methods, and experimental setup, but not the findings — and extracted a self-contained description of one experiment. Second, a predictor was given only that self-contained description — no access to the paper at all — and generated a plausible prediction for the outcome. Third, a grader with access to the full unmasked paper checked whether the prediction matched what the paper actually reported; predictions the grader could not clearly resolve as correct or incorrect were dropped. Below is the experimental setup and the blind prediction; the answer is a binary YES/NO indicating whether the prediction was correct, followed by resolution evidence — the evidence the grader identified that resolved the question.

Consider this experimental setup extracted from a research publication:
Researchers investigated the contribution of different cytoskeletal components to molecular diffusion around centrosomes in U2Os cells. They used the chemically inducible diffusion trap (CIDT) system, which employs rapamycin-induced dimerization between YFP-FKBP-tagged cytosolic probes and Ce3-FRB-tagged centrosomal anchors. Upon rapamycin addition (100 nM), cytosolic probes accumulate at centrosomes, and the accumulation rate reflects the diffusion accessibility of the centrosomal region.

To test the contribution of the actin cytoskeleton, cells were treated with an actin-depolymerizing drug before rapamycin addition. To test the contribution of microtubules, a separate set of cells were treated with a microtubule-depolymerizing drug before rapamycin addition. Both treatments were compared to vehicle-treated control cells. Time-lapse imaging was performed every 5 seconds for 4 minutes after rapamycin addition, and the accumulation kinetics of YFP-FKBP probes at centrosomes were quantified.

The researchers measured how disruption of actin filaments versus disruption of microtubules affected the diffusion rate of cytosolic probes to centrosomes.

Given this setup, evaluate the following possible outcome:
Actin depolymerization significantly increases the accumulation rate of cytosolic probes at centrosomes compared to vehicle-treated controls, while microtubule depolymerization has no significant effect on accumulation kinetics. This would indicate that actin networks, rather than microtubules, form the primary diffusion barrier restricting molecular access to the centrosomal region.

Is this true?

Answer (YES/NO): YES